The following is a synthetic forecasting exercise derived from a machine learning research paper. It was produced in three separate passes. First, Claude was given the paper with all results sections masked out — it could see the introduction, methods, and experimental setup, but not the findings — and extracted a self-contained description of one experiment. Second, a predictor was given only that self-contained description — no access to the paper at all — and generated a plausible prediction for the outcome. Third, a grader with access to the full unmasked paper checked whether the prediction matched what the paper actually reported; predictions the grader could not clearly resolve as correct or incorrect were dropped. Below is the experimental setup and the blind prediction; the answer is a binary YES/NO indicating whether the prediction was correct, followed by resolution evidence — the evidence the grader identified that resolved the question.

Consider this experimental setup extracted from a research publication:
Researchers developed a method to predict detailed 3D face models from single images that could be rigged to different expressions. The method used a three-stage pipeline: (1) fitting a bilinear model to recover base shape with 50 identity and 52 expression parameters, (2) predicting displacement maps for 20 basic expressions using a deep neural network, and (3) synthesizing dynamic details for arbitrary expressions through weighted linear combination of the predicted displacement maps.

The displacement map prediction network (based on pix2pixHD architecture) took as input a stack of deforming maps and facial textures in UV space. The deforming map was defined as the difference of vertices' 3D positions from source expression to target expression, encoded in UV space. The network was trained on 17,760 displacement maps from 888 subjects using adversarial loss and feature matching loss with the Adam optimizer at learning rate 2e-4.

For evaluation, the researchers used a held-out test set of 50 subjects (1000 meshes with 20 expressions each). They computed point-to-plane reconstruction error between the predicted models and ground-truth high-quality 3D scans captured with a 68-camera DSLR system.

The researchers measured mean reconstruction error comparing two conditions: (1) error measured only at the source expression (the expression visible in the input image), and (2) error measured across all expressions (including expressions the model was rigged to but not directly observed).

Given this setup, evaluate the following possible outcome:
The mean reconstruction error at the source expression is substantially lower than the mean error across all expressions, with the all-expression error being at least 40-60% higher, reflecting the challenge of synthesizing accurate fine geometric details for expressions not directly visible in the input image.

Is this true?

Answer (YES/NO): NO